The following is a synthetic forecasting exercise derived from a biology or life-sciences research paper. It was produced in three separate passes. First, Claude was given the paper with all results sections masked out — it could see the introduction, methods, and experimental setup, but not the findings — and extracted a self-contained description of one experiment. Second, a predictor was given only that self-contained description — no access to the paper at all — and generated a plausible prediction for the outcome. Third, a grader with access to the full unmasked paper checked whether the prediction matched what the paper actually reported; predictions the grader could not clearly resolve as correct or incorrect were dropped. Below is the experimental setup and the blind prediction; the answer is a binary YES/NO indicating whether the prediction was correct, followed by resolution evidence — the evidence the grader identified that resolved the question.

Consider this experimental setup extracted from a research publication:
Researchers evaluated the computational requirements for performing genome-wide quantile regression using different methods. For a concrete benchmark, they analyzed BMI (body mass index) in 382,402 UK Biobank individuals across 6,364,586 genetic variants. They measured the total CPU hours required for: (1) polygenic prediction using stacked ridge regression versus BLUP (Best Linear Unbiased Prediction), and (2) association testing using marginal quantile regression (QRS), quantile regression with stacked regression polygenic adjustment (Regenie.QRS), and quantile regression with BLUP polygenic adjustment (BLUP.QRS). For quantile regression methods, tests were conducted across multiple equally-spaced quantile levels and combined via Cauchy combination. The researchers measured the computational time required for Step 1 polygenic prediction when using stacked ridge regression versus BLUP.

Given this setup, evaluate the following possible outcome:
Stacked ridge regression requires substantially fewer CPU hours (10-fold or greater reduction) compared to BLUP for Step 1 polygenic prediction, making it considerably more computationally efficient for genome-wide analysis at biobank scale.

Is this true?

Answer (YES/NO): NO